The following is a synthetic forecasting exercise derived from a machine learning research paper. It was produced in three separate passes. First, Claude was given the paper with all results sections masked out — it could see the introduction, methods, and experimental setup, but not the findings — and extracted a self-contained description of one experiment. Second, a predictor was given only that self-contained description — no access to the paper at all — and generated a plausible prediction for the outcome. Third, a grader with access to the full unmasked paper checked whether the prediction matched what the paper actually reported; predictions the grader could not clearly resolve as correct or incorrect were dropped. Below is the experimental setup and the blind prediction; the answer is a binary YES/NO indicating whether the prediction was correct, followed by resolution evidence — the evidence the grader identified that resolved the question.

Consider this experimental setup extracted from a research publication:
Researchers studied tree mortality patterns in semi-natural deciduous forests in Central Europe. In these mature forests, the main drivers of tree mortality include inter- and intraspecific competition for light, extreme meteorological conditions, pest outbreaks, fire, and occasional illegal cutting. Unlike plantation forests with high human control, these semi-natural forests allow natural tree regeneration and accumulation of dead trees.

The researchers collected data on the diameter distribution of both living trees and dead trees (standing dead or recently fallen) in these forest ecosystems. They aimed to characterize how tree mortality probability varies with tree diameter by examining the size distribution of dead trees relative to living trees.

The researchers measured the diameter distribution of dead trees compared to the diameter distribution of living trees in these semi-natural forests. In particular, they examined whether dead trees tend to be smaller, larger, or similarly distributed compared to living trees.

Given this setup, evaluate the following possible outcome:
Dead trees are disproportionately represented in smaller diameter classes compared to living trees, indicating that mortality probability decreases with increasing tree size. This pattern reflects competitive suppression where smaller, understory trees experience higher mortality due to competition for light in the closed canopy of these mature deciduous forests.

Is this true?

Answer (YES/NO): NO